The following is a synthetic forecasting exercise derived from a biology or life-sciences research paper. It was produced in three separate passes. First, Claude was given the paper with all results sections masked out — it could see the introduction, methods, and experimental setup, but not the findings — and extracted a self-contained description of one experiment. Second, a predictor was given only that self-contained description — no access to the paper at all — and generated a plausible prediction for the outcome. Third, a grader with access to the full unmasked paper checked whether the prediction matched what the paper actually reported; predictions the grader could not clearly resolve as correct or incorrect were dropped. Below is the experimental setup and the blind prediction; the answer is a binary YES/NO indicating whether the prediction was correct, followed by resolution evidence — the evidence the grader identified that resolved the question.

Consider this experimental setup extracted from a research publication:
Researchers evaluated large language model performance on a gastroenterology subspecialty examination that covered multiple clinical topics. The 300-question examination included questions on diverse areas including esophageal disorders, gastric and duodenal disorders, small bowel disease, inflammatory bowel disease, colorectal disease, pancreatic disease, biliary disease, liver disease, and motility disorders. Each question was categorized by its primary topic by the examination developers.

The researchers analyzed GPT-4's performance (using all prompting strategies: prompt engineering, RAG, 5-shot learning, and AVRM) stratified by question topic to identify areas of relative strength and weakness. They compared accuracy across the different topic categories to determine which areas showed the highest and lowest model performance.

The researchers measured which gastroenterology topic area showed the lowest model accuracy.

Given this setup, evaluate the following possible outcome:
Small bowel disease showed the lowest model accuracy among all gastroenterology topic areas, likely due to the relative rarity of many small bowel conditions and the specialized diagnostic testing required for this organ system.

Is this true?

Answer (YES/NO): NO